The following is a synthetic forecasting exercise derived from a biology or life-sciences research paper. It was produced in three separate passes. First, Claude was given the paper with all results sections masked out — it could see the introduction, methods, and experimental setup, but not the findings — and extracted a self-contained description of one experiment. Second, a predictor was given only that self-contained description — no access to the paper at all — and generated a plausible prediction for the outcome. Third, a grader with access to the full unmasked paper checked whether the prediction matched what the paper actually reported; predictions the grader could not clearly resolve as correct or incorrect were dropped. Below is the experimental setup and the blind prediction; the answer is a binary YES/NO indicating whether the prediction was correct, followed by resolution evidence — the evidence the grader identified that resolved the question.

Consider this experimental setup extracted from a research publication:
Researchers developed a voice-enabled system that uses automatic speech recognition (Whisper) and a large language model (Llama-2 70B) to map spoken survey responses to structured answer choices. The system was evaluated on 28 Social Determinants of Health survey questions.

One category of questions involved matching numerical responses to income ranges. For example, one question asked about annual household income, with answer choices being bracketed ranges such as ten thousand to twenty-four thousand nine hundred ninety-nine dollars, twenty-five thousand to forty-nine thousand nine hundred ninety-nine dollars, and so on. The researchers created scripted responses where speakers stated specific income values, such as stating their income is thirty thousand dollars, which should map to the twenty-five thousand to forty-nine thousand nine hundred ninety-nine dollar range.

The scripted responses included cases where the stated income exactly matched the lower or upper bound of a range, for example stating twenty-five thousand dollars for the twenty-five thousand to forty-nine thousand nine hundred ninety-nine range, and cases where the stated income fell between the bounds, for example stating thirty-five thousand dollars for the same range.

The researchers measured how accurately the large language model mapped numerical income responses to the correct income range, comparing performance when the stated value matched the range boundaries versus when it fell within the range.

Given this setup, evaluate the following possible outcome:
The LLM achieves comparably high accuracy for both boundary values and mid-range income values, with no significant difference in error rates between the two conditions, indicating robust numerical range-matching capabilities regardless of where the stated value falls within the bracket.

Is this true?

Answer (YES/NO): NO